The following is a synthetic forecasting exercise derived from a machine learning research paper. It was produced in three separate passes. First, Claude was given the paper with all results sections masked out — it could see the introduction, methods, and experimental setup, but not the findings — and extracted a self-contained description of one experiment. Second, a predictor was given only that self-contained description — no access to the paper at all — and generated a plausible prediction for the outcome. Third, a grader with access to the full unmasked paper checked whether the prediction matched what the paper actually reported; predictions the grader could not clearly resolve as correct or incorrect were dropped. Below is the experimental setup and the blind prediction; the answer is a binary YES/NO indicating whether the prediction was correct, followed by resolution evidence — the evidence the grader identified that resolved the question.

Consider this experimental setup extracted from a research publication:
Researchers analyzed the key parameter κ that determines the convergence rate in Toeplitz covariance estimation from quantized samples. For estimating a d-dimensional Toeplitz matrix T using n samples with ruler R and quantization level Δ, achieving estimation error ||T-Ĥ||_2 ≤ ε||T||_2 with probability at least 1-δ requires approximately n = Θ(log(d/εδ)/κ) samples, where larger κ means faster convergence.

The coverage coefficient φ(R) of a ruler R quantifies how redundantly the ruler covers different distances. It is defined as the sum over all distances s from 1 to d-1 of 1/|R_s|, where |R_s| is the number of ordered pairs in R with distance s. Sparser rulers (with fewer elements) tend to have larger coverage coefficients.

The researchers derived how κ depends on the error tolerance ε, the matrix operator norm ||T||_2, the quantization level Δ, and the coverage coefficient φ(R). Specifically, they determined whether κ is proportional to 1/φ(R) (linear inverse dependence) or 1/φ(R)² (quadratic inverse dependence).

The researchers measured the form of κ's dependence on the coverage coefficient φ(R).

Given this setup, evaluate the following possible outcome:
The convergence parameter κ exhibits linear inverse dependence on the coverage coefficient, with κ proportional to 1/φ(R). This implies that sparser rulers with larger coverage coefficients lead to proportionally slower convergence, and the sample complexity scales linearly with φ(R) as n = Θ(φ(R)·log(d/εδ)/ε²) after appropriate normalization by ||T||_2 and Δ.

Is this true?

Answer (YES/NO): YES